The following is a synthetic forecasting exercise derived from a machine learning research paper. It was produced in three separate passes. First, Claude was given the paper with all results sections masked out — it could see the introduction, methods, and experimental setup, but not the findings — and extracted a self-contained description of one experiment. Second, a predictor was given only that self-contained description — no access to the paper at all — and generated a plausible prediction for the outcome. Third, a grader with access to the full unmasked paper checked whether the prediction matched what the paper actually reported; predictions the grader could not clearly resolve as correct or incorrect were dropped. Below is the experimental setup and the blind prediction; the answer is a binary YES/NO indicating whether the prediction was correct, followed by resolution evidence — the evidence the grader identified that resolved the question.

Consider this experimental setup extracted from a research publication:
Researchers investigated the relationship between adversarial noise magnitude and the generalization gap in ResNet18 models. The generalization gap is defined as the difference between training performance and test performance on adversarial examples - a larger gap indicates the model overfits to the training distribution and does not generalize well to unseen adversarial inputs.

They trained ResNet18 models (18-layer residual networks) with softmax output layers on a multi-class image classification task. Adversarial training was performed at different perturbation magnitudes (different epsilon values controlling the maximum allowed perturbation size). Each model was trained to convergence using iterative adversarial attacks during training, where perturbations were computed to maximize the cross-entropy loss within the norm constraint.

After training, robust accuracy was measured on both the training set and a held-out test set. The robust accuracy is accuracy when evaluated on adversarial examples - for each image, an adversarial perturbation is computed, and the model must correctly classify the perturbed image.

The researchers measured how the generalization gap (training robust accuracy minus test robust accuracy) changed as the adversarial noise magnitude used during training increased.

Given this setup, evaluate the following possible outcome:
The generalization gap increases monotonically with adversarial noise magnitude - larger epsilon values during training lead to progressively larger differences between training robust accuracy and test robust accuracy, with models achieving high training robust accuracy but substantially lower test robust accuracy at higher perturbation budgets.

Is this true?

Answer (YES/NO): NO